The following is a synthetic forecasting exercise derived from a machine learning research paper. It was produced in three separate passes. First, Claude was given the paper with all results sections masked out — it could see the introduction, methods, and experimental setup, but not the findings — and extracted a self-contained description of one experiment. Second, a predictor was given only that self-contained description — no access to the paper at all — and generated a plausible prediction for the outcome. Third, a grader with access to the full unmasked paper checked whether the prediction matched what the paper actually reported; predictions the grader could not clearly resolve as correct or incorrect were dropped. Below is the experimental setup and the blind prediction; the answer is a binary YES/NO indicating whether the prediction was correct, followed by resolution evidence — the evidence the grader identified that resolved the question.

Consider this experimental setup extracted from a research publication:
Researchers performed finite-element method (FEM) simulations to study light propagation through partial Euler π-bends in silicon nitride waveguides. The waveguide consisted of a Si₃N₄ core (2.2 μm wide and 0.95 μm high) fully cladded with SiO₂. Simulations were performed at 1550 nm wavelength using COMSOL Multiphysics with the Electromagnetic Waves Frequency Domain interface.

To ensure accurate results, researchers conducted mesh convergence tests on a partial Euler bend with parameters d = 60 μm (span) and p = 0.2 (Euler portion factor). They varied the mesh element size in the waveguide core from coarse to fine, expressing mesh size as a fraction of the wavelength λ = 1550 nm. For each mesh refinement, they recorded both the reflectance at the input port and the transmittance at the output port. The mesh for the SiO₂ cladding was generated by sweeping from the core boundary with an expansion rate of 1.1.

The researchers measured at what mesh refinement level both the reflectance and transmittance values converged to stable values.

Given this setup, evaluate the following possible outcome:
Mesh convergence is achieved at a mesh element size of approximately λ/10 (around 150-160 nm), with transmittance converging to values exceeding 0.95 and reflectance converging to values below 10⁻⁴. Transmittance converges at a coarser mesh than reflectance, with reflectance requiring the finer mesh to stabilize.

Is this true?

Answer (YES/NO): NO